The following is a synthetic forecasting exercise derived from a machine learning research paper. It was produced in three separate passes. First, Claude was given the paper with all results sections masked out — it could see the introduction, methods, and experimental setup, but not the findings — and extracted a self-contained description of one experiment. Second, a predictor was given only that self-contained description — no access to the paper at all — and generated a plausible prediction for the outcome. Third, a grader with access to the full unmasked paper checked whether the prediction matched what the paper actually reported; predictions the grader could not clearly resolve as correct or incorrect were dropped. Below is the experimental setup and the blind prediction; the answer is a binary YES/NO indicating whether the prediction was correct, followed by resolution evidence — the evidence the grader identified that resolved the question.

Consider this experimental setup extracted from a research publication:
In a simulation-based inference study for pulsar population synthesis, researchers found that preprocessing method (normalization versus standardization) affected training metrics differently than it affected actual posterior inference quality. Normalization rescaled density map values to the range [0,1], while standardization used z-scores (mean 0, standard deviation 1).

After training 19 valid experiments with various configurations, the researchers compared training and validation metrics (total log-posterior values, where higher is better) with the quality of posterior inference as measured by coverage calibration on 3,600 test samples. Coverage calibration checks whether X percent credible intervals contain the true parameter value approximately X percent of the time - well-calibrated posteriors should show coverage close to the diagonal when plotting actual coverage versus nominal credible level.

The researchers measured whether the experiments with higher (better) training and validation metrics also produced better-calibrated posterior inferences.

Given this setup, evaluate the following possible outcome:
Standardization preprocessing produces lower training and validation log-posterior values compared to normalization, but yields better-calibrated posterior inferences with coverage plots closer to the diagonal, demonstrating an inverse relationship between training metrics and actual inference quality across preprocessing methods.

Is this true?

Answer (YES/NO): NO